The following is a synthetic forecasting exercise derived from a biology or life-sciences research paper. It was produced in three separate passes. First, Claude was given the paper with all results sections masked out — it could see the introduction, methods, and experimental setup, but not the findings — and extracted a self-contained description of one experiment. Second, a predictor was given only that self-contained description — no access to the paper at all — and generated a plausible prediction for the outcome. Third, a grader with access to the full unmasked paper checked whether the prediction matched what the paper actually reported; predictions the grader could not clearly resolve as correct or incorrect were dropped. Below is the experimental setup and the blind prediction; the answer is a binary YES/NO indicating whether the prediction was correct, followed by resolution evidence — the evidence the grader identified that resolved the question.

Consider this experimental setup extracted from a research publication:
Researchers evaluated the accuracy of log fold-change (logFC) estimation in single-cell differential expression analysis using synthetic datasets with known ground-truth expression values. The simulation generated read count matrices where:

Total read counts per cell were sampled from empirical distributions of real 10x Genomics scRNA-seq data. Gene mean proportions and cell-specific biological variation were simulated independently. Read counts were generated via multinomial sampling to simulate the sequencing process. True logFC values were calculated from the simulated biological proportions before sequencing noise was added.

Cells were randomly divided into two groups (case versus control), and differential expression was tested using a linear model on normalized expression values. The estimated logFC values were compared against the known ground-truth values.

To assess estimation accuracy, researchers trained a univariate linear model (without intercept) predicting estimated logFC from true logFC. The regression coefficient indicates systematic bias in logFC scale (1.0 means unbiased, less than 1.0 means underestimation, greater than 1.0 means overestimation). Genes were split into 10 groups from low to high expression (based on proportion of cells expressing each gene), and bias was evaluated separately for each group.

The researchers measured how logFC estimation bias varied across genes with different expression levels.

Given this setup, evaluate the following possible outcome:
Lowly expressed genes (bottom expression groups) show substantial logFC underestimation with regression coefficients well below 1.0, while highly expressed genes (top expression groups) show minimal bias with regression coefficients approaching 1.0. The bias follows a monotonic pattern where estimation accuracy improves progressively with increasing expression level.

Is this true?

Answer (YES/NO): NO